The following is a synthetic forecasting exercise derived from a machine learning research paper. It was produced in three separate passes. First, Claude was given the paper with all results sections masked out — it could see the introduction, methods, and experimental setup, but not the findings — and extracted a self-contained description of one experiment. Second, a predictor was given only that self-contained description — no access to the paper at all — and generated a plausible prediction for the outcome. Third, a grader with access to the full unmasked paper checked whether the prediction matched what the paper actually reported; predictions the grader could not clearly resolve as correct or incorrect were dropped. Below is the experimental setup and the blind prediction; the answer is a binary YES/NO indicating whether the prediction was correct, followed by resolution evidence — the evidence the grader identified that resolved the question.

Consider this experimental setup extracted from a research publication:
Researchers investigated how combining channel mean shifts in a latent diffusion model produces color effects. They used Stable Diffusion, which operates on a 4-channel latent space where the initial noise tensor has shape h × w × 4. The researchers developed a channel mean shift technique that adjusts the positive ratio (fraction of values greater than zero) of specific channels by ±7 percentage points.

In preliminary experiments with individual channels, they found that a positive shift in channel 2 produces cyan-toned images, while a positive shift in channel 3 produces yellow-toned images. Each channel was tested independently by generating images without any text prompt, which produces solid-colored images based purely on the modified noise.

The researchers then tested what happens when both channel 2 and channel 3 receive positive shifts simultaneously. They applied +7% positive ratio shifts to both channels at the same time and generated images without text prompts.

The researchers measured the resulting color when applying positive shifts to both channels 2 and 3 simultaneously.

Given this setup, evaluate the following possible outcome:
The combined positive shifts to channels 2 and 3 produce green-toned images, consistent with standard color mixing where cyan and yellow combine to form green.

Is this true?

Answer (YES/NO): YES